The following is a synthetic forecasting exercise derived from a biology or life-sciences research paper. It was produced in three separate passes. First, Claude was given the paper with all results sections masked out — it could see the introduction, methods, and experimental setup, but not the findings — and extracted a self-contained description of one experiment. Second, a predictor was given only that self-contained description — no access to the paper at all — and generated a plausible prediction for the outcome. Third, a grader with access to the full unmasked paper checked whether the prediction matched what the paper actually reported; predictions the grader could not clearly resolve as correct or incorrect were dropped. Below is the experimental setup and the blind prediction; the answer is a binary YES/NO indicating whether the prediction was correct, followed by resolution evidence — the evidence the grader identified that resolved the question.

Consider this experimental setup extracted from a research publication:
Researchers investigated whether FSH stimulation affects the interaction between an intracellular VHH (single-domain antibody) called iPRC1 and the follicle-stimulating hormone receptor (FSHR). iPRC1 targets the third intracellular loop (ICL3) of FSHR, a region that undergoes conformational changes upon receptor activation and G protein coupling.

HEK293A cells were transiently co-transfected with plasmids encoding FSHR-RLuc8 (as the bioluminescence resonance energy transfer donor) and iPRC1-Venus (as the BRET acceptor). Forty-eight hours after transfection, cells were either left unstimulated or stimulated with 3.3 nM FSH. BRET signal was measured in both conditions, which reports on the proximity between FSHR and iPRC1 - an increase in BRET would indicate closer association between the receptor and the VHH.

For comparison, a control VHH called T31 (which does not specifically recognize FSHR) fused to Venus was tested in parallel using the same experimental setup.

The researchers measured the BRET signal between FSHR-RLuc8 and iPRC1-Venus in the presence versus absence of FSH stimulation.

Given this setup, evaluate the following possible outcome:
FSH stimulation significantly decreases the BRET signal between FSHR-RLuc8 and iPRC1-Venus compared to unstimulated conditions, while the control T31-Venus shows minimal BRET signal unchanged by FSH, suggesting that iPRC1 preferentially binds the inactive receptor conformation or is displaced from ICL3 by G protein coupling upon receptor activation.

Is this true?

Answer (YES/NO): NO